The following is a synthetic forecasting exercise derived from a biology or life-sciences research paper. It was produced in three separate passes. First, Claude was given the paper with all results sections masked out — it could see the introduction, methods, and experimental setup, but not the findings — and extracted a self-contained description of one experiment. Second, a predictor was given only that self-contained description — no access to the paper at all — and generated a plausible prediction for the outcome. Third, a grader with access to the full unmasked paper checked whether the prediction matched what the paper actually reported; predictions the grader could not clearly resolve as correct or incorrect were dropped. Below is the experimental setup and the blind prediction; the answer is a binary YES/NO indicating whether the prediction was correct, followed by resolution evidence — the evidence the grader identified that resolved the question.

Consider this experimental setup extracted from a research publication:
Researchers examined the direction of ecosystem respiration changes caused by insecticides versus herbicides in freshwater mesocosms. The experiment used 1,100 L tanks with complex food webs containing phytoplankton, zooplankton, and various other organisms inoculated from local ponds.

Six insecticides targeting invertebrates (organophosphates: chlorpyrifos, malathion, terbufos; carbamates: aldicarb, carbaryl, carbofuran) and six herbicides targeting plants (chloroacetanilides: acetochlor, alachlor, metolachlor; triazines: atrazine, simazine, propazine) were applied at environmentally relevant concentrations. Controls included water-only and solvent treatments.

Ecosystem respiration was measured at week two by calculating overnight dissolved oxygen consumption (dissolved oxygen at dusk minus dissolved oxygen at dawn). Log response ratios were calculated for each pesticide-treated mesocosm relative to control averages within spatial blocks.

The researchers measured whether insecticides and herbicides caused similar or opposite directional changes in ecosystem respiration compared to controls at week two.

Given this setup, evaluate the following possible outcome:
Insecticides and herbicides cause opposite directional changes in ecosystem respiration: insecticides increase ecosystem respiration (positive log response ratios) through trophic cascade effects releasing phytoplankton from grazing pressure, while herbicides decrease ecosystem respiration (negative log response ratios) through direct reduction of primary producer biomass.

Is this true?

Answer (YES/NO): YES